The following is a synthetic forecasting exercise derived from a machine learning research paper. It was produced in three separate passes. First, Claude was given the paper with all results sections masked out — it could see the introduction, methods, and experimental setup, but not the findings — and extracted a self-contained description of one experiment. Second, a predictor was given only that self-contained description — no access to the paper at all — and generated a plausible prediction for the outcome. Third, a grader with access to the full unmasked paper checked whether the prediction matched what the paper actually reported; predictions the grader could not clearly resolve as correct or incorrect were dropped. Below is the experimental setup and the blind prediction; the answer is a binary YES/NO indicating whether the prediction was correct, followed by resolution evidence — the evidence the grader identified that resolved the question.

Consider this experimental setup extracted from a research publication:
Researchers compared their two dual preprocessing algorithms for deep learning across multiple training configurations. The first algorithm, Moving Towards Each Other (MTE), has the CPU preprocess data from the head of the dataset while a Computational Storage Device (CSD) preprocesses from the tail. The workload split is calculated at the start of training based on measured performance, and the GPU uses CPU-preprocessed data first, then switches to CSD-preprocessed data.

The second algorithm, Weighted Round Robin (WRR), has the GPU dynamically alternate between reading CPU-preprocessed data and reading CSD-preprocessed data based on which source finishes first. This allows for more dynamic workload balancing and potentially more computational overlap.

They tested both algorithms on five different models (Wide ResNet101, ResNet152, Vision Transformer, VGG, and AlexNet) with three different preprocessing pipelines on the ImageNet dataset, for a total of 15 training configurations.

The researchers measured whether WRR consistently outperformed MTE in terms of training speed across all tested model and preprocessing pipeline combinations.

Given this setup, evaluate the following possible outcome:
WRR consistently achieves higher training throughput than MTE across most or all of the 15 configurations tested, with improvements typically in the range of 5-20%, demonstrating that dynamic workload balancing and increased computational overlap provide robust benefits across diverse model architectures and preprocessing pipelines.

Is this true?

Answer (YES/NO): NO